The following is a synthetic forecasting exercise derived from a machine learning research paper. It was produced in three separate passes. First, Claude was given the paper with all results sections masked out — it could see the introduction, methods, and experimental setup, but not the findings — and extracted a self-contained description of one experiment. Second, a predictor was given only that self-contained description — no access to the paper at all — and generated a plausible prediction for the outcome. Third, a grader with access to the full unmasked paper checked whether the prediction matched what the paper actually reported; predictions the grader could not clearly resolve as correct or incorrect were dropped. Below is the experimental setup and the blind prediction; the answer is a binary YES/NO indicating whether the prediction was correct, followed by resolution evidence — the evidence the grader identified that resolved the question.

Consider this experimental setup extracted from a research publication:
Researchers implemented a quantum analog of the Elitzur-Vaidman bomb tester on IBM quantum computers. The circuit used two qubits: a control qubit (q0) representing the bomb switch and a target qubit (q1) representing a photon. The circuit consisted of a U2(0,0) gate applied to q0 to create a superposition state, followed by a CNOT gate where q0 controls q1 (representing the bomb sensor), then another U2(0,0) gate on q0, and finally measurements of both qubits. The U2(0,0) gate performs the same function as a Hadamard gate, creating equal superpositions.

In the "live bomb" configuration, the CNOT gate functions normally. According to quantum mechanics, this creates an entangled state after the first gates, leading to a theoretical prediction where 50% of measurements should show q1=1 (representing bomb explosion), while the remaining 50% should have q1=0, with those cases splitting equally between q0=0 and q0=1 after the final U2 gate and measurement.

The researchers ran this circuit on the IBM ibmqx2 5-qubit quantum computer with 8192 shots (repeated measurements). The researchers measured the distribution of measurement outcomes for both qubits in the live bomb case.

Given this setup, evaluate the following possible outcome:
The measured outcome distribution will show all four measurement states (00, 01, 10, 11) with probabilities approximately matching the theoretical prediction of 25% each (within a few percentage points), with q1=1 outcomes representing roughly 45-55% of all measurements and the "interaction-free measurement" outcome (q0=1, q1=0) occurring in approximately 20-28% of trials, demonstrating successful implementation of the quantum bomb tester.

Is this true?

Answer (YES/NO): NO